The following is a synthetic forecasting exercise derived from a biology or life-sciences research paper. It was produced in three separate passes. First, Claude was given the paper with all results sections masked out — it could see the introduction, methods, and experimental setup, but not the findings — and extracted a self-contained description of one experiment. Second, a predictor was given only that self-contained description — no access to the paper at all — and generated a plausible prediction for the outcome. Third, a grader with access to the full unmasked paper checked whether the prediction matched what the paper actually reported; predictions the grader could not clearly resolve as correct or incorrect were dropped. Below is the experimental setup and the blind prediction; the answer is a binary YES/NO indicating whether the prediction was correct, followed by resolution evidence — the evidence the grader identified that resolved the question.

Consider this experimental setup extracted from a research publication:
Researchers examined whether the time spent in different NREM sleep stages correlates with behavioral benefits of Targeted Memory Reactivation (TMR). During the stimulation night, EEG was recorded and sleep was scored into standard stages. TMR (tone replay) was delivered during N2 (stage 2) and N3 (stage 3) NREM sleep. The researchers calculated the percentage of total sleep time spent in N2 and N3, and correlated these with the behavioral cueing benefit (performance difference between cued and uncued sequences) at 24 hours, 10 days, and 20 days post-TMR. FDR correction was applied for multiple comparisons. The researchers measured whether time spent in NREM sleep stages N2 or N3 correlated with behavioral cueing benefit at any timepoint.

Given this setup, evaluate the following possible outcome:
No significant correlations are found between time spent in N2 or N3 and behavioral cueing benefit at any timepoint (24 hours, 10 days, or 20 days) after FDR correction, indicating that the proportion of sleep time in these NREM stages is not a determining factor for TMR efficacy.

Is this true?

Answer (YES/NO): YES